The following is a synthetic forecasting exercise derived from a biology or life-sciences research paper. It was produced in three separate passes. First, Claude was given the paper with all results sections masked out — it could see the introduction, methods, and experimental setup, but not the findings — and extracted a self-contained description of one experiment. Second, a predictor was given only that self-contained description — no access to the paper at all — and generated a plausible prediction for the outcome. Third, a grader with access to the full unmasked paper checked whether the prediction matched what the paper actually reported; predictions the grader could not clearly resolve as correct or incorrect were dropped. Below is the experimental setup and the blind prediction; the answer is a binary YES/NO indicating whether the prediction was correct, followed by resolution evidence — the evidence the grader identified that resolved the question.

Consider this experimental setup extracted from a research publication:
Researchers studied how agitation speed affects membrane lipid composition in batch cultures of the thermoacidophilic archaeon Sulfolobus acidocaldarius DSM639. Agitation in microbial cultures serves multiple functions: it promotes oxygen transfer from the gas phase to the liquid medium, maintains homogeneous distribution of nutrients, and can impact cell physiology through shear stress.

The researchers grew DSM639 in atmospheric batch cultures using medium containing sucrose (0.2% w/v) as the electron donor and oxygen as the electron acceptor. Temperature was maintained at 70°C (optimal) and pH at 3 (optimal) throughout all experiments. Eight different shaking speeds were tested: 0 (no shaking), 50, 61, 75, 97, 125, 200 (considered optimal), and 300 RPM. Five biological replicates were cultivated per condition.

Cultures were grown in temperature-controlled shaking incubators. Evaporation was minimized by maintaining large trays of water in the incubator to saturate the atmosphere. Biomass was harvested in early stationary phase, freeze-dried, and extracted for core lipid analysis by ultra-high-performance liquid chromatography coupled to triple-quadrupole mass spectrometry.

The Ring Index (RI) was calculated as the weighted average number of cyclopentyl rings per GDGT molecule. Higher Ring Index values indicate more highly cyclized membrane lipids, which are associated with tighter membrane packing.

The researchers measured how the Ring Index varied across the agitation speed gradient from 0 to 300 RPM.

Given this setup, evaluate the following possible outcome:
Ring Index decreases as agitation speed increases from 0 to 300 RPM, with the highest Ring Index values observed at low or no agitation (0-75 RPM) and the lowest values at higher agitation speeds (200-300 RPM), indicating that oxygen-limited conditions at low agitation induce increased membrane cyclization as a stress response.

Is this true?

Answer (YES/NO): NO